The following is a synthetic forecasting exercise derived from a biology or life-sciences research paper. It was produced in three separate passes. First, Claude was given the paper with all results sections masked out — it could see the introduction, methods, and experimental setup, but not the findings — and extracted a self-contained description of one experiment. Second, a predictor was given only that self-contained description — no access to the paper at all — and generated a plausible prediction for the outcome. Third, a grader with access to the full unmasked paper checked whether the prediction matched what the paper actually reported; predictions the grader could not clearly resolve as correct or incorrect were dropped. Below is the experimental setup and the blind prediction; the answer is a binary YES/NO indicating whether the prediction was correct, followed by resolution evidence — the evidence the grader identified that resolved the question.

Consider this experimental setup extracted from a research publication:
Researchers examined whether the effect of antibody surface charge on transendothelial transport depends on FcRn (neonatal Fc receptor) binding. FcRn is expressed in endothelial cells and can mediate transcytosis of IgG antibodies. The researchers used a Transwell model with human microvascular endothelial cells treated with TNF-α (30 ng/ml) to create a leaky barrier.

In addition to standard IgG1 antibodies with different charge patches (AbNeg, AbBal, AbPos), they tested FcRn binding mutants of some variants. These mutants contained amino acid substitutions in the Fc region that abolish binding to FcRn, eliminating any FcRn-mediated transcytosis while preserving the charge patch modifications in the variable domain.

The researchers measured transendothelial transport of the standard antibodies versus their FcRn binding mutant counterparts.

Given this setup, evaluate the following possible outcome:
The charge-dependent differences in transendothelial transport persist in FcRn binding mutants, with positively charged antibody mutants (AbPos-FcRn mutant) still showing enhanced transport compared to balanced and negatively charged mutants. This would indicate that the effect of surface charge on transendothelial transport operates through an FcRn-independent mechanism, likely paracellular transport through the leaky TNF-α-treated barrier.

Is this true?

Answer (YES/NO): YES